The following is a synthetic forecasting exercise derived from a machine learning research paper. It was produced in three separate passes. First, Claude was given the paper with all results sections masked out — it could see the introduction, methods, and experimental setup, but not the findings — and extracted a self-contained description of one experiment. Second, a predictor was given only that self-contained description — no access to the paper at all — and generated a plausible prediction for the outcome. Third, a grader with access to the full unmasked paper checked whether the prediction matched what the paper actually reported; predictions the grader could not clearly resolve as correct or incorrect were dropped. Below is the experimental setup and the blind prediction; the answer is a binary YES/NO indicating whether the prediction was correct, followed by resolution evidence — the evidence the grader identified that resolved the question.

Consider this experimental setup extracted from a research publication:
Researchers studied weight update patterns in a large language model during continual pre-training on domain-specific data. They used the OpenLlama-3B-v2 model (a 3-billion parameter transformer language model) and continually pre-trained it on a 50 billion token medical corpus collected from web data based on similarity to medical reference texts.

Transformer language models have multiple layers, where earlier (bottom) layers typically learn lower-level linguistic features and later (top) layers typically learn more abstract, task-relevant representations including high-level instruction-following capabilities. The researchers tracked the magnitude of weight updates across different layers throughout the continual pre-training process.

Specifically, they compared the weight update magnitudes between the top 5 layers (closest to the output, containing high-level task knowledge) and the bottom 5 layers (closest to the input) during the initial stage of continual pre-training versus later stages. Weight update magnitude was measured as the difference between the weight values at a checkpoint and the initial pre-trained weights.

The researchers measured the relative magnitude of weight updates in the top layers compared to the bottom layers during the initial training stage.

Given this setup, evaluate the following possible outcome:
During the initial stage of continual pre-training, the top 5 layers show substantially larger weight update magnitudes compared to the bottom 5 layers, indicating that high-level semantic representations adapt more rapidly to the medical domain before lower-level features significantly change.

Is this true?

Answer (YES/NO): NO